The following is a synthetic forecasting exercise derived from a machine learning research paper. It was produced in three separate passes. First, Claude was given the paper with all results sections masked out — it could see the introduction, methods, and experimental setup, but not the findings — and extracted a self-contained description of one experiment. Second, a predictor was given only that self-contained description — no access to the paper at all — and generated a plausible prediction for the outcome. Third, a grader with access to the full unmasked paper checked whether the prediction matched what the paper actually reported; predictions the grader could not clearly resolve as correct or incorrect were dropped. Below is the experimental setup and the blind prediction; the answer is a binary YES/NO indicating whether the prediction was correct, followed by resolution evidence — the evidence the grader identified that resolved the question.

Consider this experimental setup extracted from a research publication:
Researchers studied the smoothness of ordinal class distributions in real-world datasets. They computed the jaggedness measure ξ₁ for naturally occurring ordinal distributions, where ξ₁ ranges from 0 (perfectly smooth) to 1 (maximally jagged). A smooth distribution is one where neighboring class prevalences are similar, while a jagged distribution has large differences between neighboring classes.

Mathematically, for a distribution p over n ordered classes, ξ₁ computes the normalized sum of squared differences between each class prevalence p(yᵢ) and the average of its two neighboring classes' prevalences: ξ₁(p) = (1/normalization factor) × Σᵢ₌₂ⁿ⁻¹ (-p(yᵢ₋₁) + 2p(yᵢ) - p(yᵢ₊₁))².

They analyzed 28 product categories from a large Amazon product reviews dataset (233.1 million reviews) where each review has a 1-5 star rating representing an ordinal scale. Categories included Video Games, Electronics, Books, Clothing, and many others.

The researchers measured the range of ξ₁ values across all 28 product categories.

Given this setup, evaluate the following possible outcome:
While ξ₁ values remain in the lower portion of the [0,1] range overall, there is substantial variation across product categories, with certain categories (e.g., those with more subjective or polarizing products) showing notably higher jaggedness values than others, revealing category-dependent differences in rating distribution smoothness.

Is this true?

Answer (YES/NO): NO